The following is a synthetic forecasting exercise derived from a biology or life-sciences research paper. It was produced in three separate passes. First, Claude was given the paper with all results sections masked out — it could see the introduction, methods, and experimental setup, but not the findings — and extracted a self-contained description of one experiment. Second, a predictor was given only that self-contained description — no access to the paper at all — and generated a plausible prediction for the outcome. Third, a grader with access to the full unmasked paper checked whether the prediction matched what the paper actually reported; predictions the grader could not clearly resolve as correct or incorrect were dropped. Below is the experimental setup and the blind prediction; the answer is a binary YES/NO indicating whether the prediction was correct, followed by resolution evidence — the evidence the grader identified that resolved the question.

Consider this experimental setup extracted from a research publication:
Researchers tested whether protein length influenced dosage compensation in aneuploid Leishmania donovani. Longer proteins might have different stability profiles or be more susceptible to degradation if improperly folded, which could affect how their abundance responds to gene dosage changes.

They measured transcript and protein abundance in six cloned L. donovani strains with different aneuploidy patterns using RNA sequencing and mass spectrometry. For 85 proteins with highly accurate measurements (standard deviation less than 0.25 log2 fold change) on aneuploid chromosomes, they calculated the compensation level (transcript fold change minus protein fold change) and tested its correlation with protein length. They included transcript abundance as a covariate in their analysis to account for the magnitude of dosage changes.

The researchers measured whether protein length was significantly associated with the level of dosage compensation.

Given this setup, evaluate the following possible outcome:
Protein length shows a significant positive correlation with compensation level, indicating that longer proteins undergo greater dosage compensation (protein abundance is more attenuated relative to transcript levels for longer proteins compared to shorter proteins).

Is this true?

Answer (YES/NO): NO